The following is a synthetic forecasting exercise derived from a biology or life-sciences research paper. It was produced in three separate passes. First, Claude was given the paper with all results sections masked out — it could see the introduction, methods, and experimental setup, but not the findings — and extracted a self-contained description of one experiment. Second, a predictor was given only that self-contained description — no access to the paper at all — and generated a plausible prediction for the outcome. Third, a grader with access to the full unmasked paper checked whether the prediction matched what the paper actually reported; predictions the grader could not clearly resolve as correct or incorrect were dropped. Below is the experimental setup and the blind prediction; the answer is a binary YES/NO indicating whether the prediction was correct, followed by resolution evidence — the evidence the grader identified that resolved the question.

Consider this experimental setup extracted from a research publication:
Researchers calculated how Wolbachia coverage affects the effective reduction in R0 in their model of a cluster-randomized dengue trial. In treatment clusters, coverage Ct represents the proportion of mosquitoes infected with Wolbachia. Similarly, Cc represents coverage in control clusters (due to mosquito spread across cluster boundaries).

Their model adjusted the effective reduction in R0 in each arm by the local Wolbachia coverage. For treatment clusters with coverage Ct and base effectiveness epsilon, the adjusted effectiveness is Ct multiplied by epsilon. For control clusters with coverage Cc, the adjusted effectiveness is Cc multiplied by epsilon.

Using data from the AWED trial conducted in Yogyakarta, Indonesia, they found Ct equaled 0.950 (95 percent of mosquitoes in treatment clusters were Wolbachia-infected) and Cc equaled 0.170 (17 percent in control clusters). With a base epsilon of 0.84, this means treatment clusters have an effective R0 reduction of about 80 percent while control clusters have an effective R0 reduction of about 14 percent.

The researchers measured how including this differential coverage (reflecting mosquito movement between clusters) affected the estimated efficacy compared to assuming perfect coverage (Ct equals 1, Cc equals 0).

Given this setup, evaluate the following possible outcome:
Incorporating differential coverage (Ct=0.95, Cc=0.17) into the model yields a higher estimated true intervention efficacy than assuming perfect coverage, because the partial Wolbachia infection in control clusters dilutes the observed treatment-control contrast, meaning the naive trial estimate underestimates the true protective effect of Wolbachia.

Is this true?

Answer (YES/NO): NO